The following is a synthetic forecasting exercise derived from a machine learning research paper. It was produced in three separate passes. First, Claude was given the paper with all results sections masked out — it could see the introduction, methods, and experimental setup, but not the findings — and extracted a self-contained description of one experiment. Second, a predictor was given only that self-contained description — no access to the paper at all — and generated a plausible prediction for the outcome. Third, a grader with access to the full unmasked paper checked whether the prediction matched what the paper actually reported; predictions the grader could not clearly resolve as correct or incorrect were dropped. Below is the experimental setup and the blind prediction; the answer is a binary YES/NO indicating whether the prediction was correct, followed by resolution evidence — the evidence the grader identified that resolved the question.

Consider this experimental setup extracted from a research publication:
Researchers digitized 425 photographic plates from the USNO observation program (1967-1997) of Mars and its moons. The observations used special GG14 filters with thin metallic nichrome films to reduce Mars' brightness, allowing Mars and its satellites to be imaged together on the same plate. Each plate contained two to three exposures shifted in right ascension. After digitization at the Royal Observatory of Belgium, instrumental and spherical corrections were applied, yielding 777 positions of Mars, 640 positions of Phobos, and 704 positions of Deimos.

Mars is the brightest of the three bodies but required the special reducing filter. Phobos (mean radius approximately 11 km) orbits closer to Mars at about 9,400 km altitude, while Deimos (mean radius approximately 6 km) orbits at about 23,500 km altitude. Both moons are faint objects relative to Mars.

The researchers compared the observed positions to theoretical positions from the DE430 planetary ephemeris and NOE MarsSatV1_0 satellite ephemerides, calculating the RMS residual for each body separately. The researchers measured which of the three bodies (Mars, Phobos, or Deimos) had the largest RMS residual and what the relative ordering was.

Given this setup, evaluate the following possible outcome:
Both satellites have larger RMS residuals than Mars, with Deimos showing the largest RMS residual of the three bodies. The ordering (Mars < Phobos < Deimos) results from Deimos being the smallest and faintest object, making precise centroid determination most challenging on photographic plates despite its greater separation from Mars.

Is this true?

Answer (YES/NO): NO